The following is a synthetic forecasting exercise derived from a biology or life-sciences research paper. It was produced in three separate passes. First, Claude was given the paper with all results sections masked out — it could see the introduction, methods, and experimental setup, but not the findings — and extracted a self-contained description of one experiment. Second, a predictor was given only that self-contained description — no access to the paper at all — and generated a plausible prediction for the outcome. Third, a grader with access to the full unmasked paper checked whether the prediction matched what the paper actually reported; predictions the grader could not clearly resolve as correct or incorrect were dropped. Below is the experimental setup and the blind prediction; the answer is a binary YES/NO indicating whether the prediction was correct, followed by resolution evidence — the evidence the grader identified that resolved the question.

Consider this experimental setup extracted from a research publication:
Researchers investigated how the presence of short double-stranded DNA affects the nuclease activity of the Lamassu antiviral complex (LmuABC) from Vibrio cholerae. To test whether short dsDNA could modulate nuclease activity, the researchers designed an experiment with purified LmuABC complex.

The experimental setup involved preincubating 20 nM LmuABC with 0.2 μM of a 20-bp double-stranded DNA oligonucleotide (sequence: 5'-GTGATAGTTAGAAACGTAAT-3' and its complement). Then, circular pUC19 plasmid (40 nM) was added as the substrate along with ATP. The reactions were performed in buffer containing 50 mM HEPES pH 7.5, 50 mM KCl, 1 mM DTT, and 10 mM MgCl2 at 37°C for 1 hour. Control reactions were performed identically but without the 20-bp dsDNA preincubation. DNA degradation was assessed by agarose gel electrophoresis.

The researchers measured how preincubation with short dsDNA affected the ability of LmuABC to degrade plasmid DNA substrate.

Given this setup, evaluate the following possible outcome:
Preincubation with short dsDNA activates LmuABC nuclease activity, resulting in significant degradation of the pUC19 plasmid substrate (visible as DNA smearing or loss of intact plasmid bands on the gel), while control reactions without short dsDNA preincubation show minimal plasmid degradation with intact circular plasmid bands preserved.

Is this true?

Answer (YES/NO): YES